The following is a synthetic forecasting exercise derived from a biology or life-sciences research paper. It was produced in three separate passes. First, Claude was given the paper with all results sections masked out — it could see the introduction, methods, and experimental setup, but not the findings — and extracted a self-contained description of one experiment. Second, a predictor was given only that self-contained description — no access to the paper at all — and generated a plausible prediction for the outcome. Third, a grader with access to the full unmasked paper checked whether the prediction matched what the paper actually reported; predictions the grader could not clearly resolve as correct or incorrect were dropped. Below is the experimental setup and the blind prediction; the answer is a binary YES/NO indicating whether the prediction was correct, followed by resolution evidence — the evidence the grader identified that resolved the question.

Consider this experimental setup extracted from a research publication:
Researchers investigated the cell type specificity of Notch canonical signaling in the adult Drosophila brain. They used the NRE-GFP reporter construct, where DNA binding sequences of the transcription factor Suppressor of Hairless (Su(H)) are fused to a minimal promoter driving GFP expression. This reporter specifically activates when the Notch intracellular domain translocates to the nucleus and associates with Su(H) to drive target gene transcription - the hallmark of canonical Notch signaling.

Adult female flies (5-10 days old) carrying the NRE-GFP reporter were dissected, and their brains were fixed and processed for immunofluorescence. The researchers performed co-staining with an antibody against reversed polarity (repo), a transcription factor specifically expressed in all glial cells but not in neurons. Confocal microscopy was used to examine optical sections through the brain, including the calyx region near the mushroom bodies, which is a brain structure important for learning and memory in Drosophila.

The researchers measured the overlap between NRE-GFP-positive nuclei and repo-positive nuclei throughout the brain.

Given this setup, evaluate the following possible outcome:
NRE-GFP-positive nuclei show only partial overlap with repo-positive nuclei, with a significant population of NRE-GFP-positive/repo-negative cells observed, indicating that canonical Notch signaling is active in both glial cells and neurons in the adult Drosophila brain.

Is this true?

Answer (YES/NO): NO